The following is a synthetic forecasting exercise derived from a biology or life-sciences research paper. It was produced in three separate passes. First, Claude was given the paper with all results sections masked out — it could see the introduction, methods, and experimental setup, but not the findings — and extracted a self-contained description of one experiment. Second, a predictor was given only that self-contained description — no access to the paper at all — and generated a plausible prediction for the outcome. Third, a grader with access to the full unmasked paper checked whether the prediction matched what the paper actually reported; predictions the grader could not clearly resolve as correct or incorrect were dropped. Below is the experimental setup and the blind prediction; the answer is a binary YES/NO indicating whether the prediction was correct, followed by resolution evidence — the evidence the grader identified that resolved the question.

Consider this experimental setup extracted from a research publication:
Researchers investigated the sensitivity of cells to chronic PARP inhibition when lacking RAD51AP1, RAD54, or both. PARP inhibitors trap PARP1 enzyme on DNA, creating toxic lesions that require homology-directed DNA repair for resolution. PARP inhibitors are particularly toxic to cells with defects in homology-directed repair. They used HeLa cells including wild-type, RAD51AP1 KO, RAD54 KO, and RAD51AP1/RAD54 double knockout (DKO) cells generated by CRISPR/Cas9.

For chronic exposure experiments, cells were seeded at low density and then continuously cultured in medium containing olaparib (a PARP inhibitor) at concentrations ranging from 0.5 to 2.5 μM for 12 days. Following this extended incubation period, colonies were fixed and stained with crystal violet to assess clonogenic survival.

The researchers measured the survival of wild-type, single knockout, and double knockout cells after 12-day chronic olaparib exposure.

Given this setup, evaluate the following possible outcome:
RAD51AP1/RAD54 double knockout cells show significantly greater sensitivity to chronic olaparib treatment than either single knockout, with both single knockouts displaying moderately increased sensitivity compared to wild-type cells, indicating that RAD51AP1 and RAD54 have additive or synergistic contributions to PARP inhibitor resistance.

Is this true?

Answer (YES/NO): YES